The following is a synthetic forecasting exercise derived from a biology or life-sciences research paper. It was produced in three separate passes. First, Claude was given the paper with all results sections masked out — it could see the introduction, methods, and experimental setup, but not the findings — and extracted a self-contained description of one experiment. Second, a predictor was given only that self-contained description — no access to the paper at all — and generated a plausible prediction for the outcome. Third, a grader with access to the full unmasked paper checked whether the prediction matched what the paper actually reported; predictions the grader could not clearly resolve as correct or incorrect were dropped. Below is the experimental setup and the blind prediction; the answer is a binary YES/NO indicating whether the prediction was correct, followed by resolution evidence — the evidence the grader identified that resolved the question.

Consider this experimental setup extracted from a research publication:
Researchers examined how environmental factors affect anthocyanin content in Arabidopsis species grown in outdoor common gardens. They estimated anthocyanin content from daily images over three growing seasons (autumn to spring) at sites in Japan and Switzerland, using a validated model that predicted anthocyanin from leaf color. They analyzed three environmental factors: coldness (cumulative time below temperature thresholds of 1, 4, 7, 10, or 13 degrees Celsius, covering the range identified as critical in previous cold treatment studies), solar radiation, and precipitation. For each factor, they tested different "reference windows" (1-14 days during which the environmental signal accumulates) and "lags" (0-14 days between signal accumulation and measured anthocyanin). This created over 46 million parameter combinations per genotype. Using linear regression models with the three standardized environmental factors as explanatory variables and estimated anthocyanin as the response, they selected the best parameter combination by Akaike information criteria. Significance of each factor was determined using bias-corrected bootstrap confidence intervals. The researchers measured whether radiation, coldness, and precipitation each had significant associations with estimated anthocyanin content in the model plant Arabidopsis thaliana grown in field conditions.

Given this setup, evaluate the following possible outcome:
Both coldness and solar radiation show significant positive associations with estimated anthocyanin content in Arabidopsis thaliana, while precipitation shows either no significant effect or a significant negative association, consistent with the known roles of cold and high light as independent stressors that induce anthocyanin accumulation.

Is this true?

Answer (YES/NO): NO